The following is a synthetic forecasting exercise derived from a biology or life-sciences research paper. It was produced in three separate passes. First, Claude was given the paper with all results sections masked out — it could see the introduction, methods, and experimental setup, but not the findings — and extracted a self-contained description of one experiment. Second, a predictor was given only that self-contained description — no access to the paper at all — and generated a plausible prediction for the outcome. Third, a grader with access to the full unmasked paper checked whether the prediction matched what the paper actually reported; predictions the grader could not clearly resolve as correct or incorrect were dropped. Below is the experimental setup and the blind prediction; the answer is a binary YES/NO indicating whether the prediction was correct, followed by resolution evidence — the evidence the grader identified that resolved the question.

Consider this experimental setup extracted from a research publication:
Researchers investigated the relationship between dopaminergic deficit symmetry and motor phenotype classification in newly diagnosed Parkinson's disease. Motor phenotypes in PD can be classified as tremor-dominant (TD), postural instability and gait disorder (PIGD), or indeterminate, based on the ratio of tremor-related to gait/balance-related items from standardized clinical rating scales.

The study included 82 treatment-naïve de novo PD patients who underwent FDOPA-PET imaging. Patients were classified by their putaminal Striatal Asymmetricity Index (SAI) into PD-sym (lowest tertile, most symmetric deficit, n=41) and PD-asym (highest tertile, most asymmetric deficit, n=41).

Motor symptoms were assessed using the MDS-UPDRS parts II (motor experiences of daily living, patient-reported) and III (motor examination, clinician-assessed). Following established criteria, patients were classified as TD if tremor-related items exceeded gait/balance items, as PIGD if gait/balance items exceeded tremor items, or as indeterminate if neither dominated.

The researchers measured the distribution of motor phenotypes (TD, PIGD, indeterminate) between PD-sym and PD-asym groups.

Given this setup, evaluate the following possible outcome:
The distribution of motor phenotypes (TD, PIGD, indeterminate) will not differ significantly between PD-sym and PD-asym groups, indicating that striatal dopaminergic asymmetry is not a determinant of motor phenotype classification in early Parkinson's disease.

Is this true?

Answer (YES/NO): NO